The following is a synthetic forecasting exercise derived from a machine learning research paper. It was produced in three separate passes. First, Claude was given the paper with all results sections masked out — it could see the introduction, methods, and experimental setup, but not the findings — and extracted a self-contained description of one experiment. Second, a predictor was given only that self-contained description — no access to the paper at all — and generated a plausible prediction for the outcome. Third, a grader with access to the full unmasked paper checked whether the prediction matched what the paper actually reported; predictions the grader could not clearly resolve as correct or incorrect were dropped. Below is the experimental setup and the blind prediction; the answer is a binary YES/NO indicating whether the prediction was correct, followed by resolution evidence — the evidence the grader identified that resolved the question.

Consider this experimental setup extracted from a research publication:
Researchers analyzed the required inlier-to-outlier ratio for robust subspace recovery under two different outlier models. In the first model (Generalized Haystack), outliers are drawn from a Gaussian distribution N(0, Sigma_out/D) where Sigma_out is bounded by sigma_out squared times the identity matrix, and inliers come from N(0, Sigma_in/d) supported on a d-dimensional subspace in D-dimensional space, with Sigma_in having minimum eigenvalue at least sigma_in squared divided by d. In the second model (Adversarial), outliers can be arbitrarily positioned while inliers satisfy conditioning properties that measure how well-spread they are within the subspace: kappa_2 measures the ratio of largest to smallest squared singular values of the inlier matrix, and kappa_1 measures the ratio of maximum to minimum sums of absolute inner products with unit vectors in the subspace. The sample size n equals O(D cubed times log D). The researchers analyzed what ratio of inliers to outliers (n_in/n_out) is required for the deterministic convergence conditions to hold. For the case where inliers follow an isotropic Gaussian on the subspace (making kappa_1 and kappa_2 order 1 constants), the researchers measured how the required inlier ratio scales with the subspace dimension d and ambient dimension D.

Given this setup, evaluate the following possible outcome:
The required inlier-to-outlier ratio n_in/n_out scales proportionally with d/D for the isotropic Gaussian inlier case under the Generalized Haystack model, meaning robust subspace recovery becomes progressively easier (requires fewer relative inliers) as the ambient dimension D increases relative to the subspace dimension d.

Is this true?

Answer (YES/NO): NO